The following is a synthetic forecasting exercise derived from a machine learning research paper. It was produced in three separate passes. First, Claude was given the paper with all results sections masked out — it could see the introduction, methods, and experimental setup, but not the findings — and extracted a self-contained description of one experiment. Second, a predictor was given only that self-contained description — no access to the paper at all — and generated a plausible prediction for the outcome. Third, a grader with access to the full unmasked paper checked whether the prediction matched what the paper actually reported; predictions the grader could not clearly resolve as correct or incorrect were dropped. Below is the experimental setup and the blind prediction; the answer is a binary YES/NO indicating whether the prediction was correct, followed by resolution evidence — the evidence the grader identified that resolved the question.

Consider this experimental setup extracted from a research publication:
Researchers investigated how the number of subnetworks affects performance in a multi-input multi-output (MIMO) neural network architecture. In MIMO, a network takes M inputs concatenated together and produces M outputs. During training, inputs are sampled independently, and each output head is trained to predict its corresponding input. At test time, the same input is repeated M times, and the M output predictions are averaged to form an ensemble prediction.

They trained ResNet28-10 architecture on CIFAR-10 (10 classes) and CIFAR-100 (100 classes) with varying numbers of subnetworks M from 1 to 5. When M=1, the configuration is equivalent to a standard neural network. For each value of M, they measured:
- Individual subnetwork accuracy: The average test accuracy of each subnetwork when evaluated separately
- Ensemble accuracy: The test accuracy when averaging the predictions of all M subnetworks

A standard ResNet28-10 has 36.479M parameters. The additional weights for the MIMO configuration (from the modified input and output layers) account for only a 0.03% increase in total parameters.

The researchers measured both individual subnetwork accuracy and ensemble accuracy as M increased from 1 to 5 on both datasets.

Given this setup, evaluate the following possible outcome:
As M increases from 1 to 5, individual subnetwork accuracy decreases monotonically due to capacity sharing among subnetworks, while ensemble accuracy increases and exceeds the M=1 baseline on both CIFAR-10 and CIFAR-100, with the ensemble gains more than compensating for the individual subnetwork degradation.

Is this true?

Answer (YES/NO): NO